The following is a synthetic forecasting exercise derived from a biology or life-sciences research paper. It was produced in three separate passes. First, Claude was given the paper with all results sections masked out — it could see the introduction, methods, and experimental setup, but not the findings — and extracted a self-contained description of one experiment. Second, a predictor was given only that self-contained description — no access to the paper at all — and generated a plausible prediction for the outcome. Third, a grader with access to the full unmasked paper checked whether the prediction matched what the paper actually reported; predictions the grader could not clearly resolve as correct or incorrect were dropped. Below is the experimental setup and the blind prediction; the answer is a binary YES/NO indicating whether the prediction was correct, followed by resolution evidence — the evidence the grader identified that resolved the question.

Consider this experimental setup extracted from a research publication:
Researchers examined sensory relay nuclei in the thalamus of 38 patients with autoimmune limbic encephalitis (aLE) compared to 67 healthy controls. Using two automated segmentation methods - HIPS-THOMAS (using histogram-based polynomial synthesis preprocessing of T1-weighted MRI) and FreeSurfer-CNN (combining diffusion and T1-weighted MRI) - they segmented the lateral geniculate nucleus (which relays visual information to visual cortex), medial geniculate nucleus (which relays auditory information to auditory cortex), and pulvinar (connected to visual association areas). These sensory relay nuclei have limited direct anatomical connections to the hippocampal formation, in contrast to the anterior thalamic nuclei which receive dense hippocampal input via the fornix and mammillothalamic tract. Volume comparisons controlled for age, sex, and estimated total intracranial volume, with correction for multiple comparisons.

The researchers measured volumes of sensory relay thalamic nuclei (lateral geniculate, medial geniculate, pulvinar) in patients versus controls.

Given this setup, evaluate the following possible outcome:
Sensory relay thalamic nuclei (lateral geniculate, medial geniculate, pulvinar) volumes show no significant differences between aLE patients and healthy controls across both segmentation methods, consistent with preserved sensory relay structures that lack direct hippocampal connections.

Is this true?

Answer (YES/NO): NO